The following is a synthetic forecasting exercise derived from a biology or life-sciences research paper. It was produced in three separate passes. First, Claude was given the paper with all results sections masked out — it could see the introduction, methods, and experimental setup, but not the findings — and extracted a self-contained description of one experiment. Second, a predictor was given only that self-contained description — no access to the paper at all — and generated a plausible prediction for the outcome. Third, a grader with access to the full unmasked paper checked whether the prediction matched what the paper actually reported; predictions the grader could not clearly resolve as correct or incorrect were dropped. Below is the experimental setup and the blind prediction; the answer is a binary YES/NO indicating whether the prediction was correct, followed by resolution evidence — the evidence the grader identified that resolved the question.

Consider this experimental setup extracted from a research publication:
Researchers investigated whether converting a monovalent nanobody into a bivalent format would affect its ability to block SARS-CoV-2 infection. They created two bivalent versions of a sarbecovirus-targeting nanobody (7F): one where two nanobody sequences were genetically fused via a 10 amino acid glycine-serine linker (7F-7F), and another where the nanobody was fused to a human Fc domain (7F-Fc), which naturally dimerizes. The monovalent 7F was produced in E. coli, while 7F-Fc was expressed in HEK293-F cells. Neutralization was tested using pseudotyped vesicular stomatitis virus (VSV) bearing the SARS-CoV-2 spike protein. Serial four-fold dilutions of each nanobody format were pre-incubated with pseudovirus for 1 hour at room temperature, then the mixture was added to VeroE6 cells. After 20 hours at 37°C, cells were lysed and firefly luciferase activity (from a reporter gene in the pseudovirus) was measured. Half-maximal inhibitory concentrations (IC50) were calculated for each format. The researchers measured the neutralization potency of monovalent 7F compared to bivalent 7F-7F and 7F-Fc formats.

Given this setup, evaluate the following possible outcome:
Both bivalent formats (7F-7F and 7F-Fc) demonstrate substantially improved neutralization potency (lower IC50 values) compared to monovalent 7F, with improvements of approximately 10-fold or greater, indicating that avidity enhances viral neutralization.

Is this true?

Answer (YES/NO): YES